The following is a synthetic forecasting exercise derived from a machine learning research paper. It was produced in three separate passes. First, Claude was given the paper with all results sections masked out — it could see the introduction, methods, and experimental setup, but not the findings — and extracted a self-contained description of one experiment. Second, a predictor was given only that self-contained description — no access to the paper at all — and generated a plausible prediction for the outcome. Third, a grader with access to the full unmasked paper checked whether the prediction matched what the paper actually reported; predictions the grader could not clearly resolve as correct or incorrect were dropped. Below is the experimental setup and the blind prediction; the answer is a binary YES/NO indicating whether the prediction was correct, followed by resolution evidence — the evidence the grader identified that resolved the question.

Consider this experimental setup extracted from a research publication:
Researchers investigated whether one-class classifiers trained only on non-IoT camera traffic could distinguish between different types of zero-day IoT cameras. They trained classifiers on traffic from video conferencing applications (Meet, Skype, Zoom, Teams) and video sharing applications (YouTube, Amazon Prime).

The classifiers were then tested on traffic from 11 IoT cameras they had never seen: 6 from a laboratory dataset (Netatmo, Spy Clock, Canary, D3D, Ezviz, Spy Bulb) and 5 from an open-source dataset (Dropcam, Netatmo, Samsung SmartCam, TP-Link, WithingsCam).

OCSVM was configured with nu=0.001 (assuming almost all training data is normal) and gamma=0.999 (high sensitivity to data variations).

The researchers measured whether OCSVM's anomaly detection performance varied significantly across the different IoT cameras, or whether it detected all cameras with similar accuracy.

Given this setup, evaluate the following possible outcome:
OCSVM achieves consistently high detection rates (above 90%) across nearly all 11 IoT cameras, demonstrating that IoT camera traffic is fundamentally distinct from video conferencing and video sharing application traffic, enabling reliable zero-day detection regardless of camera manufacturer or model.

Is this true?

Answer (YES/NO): NO